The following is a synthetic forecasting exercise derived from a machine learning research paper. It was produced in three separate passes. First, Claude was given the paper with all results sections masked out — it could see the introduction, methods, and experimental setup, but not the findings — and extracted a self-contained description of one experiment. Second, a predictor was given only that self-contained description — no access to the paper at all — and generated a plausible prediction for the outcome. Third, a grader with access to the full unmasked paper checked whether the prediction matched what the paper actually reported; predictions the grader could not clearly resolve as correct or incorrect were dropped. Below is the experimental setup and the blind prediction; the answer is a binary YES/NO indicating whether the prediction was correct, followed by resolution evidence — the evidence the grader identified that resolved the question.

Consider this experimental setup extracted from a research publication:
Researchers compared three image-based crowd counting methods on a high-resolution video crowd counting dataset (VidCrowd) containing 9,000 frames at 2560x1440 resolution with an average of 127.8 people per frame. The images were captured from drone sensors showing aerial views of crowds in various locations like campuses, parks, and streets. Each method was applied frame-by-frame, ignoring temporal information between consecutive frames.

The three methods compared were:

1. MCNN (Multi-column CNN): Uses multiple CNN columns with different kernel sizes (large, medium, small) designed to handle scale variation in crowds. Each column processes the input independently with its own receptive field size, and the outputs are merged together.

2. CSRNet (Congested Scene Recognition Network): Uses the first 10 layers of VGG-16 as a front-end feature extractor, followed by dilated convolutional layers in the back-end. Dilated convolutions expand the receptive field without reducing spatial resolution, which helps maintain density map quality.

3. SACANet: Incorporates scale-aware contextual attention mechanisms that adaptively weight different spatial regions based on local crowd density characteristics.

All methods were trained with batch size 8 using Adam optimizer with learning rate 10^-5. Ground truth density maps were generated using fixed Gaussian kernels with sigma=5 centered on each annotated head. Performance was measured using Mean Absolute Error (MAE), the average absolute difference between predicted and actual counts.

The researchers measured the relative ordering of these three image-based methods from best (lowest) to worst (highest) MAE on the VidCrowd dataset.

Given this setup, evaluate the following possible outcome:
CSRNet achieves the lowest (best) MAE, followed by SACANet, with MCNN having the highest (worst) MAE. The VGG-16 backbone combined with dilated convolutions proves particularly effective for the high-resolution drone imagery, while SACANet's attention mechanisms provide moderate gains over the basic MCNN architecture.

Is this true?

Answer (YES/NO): NO